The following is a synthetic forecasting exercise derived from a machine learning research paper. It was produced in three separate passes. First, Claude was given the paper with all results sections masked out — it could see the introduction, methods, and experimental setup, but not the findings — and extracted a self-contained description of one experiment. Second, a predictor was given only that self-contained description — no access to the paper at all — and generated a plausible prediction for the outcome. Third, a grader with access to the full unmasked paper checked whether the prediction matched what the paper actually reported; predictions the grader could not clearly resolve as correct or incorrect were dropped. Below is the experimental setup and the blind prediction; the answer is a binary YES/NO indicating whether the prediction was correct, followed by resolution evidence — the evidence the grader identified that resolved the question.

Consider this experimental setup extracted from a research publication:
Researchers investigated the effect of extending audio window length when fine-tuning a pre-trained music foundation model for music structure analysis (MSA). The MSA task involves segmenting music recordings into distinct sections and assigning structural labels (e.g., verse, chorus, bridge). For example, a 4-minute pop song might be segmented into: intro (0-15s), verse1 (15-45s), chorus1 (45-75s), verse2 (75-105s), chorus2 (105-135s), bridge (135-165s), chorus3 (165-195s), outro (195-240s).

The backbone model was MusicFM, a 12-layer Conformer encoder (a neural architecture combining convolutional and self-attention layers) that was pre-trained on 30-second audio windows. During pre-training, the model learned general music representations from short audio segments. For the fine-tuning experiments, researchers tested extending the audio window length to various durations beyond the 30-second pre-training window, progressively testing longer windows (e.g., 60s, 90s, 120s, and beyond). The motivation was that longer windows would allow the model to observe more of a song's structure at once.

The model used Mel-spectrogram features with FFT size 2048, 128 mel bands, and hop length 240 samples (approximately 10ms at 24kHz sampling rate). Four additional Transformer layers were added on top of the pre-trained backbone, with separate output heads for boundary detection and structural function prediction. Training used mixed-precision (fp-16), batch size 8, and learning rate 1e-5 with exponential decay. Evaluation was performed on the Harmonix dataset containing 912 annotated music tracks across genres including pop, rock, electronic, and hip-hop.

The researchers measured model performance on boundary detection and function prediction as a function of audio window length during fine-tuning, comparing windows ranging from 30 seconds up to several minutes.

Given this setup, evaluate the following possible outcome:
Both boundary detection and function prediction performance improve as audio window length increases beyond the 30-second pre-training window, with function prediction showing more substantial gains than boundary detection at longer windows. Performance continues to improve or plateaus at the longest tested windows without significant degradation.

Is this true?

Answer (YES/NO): NO